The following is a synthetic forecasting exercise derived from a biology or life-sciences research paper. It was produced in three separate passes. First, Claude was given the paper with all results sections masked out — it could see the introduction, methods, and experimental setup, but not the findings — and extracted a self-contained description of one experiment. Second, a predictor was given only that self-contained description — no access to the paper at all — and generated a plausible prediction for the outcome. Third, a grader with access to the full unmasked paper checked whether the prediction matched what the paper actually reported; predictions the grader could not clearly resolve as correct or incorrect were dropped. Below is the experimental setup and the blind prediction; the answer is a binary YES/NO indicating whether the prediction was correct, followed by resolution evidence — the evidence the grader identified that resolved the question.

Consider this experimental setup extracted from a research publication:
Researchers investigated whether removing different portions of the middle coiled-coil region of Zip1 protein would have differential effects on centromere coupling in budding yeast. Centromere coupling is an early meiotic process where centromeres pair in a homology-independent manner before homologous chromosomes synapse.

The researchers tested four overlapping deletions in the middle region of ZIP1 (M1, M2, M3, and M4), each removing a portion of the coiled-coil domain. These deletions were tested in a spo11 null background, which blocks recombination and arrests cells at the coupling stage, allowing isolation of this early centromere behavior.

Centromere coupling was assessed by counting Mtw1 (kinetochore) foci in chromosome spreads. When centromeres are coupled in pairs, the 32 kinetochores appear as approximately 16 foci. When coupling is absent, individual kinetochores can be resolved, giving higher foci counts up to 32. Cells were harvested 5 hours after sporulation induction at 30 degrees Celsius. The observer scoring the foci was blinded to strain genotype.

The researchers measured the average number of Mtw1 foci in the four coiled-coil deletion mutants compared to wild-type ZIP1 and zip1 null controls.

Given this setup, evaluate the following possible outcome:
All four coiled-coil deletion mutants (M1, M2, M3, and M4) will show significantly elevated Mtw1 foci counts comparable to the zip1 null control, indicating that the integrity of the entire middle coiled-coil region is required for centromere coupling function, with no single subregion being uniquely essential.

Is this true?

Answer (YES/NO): NO